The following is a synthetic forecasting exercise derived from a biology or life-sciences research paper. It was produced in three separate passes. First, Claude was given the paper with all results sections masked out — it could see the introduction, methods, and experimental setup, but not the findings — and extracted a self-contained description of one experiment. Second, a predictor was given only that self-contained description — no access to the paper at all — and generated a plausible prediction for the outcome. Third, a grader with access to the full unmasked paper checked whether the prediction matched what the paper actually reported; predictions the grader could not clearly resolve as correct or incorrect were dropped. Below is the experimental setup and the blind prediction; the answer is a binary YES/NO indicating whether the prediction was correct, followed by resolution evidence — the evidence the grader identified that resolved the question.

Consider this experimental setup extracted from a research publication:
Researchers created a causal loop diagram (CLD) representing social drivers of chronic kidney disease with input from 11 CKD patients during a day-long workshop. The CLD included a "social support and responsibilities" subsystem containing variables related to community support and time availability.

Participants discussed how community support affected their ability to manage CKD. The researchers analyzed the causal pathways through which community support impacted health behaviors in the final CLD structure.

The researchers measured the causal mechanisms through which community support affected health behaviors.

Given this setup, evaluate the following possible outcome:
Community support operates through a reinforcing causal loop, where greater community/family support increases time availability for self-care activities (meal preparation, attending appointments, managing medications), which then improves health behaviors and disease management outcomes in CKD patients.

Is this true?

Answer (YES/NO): NO